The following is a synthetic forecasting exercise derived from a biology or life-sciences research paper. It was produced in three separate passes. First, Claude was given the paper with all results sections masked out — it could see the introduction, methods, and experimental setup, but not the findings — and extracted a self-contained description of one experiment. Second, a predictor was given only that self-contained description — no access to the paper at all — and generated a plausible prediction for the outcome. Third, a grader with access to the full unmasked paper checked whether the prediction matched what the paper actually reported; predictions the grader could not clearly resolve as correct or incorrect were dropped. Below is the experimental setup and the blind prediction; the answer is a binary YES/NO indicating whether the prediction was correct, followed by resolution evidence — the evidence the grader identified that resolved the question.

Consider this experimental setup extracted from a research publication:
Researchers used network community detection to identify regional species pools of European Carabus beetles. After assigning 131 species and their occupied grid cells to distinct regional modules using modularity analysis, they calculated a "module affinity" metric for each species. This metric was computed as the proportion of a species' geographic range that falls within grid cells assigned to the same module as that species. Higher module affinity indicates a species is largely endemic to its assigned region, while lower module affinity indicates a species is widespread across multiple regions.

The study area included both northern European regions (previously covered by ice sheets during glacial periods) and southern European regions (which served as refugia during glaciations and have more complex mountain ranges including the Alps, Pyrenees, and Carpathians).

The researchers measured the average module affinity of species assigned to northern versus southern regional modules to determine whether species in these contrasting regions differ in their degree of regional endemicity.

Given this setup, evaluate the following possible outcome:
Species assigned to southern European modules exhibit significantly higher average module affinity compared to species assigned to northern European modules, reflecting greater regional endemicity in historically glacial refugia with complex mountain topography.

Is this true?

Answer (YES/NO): YES